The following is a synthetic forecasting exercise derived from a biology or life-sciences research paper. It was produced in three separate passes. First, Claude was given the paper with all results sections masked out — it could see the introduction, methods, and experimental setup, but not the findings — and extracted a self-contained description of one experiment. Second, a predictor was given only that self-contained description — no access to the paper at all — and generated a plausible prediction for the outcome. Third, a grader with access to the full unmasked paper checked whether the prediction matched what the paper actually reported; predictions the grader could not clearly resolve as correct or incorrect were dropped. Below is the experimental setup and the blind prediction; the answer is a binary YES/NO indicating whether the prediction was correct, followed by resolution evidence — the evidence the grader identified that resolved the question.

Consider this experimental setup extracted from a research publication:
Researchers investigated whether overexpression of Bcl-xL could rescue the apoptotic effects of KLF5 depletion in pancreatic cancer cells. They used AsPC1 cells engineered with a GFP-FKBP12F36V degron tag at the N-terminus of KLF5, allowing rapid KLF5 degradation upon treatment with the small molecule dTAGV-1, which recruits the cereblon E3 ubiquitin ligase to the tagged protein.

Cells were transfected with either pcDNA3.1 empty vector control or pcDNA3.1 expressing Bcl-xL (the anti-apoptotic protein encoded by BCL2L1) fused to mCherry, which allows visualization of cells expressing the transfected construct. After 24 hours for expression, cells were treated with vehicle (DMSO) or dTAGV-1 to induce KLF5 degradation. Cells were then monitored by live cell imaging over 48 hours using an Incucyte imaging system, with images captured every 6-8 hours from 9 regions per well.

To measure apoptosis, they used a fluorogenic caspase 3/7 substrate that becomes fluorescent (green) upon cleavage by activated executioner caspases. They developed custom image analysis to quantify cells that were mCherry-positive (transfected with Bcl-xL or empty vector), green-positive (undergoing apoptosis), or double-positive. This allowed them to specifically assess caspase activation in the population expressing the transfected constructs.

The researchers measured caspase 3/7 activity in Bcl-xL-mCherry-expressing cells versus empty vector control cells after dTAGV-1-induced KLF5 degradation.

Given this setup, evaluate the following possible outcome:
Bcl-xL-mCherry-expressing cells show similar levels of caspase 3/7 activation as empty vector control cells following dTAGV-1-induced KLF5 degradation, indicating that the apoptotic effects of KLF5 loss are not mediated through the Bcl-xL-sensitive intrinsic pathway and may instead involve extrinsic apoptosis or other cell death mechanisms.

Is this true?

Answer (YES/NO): NO